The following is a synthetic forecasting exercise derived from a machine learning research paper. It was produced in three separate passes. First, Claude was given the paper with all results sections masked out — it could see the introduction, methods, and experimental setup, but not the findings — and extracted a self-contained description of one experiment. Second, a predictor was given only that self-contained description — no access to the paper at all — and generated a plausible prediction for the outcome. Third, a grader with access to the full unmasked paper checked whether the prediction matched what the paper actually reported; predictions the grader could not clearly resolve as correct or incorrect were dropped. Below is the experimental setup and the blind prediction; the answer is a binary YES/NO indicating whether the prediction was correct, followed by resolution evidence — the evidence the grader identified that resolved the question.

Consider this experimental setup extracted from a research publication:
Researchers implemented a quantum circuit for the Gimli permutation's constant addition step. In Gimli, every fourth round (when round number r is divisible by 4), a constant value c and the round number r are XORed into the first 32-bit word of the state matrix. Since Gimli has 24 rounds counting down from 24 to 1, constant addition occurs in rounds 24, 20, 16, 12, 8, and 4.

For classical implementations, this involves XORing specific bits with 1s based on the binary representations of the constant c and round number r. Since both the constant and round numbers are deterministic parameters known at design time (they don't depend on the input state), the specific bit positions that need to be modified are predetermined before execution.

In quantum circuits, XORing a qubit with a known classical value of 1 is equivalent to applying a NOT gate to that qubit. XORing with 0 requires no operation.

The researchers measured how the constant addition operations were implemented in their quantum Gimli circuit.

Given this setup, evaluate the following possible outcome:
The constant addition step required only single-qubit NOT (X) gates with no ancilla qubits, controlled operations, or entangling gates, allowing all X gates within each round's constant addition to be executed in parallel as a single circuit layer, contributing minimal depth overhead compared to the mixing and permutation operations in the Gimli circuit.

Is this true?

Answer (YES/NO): YES